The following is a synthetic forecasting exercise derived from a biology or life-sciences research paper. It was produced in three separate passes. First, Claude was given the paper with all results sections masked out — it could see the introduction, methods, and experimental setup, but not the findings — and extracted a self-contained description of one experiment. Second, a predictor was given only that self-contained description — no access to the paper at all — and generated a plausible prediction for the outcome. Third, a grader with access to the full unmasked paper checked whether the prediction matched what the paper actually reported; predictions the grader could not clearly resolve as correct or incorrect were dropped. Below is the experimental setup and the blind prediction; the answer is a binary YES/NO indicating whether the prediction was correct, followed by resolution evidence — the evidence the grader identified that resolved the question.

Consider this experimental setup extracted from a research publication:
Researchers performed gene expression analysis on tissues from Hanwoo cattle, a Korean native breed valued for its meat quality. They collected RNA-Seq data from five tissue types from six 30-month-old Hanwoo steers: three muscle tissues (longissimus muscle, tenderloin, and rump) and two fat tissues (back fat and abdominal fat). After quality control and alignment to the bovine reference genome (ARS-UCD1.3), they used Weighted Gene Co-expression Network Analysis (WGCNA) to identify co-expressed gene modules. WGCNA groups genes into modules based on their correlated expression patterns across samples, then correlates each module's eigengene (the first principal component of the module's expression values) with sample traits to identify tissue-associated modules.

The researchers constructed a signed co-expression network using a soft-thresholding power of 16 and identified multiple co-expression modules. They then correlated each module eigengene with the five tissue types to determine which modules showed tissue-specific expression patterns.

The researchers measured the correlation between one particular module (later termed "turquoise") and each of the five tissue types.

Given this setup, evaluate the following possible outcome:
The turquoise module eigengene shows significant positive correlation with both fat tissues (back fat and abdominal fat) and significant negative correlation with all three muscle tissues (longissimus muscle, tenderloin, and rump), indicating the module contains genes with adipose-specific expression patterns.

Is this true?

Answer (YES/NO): NO